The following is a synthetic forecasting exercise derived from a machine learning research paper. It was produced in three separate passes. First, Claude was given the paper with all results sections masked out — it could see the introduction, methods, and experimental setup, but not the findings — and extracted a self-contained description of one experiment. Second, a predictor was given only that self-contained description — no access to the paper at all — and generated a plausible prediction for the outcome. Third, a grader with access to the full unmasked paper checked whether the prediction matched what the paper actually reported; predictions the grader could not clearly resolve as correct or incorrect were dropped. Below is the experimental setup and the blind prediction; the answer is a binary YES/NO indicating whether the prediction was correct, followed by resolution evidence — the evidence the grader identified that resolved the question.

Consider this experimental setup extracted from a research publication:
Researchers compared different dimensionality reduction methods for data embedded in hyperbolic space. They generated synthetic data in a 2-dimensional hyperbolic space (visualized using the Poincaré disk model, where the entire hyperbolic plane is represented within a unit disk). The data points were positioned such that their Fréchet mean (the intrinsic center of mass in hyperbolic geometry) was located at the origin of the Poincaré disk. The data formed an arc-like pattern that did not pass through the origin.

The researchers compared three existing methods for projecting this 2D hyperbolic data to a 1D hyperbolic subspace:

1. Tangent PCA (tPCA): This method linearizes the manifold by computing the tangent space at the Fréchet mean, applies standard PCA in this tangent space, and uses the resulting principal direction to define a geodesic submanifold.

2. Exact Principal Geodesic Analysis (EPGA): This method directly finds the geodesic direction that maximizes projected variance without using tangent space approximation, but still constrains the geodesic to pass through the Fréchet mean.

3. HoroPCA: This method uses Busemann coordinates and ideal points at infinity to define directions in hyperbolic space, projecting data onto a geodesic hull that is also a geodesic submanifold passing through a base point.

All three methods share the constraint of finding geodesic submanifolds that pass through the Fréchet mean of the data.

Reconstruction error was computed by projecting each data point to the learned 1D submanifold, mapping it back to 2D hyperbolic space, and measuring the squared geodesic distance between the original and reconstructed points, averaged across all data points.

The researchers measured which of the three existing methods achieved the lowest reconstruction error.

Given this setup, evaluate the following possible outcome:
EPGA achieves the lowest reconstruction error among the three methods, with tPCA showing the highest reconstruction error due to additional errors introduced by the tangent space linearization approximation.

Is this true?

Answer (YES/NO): NO